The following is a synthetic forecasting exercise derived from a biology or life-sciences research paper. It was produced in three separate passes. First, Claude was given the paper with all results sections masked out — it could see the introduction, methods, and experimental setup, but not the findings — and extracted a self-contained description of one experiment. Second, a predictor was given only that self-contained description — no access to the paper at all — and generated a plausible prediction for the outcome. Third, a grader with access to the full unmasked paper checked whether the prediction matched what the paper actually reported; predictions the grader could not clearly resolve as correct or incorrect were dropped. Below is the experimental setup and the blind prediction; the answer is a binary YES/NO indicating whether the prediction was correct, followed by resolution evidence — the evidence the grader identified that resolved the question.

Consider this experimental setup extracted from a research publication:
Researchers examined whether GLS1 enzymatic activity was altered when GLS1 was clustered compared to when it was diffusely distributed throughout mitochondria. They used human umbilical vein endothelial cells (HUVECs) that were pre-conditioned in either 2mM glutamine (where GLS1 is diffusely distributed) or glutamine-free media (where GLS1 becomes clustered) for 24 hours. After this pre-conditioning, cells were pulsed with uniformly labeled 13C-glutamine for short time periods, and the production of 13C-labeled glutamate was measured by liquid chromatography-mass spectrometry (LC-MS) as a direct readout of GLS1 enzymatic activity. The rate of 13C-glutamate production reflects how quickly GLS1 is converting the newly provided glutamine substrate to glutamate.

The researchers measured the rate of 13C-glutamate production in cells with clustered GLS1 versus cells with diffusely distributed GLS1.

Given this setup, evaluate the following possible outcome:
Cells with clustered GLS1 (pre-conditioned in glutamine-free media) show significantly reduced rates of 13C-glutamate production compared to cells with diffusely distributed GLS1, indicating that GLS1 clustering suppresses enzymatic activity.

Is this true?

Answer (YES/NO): NO